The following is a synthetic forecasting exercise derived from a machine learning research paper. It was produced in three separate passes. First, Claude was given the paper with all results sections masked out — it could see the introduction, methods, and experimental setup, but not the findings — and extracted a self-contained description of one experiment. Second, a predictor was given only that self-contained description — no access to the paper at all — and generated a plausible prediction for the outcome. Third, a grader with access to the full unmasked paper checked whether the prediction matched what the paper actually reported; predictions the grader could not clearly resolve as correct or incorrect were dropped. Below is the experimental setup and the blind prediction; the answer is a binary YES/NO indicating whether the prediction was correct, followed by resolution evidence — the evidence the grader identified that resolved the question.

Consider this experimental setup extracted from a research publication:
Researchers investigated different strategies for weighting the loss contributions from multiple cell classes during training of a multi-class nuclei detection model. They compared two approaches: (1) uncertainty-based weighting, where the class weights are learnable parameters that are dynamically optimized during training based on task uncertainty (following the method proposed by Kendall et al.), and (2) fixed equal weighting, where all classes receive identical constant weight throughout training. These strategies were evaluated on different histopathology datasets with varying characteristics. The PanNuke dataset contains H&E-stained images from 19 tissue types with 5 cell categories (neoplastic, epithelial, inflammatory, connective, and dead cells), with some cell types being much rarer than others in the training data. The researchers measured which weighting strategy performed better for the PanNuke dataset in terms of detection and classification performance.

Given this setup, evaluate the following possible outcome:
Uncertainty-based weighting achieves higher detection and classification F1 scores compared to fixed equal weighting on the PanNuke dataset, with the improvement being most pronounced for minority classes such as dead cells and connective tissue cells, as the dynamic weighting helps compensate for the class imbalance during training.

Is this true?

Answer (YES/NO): NO